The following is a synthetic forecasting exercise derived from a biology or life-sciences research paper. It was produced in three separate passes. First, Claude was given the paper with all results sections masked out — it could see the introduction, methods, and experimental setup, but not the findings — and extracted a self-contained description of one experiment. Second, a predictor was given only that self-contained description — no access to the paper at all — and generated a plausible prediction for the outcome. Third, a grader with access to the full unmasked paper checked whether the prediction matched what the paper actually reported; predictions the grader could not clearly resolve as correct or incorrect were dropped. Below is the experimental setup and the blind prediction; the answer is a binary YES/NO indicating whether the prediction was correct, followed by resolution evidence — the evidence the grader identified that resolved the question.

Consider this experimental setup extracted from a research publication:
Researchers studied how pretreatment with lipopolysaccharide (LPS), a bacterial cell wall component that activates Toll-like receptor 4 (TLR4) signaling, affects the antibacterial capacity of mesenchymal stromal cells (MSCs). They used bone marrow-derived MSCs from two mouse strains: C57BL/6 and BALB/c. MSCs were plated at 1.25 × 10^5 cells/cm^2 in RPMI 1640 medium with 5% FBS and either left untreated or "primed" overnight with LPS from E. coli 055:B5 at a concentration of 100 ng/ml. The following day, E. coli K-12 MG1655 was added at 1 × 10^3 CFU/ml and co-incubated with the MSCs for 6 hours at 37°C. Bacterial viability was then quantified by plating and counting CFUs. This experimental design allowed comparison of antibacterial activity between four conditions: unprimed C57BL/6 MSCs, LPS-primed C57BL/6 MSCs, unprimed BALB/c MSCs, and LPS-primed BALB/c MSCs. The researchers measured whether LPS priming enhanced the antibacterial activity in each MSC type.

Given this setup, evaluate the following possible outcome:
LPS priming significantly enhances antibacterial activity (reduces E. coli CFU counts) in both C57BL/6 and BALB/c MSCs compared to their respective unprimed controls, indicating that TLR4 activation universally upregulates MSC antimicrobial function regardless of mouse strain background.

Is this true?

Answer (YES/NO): NO